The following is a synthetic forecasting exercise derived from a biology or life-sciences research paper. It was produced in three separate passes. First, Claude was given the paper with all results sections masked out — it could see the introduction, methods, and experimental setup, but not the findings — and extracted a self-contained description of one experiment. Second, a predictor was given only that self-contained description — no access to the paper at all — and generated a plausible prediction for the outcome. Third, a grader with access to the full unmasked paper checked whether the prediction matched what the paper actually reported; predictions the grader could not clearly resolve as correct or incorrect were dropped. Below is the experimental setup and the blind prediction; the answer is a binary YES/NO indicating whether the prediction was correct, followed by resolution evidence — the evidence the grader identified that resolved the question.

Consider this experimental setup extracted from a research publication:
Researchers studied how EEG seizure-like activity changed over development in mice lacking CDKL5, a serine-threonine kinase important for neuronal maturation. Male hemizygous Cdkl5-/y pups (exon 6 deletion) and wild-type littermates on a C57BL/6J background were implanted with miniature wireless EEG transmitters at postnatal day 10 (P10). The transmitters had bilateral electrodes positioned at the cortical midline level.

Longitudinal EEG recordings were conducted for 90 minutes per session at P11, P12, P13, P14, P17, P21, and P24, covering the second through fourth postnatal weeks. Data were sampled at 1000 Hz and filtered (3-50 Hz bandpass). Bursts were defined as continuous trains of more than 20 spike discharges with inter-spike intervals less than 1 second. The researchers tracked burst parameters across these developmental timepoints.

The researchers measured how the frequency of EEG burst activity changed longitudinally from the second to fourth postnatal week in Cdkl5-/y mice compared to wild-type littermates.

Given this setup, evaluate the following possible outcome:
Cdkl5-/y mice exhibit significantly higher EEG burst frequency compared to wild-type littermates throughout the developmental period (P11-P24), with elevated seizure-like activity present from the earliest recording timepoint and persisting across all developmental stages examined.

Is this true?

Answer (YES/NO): NO